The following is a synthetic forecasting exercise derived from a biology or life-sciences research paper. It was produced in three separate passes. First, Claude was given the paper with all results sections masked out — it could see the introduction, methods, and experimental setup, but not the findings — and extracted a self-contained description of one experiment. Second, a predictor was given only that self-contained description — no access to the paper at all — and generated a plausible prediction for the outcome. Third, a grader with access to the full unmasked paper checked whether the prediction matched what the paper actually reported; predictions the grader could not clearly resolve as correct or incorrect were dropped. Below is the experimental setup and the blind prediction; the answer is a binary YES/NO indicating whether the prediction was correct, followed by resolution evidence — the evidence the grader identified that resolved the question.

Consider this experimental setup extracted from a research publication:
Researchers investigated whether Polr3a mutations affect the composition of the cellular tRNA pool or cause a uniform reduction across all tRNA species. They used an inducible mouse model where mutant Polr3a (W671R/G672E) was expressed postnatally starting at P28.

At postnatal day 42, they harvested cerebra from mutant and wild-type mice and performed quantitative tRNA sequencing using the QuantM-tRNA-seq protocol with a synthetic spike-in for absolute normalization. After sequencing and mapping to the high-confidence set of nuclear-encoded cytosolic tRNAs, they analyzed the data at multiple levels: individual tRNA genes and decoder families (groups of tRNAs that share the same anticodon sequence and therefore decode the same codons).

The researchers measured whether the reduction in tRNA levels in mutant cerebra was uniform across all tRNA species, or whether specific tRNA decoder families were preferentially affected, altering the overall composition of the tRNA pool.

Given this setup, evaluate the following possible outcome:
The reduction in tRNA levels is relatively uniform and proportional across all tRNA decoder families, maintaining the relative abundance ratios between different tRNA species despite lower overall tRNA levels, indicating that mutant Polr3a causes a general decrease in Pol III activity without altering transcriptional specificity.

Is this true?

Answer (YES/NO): NO